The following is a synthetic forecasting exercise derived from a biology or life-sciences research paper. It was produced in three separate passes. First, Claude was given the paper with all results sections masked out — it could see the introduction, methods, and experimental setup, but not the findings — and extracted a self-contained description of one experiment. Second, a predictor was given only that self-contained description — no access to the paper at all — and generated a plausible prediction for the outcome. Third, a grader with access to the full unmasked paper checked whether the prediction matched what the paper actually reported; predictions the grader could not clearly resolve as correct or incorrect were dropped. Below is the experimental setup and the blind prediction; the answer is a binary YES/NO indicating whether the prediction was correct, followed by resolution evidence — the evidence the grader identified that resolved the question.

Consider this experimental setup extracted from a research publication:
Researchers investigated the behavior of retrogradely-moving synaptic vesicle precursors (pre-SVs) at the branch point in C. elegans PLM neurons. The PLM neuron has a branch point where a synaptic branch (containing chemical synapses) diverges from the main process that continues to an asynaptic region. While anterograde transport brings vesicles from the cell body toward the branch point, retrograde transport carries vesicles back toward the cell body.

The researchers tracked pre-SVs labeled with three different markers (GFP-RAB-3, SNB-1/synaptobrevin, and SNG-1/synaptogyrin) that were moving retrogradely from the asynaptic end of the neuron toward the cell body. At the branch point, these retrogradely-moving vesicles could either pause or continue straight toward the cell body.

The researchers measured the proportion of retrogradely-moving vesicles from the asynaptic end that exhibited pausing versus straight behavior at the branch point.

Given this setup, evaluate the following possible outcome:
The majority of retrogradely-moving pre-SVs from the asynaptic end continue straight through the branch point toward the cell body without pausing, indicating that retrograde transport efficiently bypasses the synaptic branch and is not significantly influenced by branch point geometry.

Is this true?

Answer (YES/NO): NO